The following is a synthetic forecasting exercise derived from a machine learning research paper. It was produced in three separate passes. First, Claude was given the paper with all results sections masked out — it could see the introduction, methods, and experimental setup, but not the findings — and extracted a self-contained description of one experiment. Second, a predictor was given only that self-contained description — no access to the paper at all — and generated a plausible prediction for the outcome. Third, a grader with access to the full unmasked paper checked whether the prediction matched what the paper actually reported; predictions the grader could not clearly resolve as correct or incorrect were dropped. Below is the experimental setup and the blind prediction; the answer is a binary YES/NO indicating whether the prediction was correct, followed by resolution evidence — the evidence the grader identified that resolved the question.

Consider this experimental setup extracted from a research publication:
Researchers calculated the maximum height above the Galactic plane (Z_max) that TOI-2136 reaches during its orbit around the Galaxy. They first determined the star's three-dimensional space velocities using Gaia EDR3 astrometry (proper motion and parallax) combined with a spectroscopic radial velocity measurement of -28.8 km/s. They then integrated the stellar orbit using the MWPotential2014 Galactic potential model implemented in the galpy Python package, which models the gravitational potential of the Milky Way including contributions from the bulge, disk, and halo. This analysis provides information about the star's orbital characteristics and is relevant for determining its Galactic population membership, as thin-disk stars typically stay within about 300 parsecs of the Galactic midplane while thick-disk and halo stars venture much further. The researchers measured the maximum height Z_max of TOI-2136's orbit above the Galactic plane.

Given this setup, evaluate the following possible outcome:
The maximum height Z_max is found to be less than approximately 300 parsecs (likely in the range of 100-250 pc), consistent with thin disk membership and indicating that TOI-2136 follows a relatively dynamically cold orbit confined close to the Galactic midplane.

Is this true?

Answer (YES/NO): YES